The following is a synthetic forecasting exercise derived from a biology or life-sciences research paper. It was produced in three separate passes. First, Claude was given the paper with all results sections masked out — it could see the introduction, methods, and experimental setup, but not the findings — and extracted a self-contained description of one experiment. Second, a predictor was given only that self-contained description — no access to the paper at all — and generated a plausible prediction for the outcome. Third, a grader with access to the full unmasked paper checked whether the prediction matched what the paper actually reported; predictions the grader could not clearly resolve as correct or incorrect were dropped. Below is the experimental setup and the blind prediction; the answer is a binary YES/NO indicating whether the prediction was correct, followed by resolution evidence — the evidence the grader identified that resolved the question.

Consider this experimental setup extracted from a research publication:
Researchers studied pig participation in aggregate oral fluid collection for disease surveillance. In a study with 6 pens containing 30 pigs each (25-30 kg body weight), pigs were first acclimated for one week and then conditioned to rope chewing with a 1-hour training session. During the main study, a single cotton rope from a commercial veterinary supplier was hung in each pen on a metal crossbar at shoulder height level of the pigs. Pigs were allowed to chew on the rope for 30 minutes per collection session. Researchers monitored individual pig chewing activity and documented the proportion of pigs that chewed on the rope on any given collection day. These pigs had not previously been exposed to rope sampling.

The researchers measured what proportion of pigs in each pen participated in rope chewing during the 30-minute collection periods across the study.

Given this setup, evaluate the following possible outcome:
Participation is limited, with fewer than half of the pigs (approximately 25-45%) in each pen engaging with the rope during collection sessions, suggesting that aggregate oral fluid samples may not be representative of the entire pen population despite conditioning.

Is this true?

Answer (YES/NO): NO